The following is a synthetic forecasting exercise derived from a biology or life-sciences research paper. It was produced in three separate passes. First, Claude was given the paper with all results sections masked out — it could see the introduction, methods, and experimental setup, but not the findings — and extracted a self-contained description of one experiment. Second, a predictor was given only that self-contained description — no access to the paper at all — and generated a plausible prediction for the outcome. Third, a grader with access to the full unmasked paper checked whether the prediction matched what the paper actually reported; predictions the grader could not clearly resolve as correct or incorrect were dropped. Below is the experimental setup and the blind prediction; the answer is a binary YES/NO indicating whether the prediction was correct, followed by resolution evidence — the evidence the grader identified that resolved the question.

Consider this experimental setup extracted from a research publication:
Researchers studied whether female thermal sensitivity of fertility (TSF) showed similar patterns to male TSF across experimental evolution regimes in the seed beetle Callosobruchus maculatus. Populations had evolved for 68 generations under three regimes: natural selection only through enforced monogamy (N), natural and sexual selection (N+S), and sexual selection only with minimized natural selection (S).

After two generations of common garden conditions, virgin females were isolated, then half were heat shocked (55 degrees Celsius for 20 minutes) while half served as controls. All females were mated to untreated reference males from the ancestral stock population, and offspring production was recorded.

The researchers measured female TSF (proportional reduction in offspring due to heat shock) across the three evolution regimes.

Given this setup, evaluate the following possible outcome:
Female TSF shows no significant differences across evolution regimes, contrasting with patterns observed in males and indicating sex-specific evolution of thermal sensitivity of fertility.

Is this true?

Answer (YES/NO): NO